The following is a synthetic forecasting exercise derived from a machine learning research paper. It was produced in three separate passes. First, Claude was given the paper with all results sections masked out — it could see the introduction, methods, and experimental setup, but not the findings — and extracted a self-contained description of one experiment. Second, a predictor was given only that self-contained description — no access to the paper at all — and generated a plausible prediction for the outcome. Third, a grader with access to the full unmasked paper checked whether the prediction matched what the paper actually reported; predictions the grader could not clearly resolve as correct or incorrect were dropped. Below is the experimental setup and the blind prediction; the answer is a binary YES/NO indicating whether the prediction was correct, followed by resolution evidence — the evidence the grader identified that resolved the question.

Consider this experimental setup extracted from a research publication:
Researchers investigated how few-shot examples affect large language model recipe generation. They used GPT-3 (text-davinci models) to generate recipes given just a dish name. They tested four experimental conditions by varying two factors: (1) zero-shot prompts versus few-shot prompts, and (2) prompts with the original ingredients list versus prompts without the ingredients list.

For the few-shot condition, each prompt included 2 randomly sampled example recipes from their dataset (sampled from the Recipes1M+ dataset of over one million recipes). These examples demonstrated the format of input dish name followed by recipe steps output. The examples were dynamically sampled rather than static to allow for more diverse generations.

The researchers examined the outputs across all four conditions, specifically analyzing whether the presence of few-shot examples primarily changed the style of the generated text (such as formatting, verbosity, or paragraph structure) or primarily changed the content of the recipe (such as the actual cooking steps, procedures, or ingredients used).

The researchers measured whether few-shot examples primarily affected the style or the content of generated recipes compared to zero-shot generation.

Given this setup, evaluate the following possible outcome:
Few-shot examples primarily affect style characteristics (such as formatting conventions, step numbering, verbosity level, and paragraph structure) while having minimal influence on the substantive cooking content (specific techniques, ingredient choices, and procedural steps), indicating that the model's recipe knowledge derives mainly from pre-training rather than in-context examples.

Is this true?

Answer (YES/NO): YES